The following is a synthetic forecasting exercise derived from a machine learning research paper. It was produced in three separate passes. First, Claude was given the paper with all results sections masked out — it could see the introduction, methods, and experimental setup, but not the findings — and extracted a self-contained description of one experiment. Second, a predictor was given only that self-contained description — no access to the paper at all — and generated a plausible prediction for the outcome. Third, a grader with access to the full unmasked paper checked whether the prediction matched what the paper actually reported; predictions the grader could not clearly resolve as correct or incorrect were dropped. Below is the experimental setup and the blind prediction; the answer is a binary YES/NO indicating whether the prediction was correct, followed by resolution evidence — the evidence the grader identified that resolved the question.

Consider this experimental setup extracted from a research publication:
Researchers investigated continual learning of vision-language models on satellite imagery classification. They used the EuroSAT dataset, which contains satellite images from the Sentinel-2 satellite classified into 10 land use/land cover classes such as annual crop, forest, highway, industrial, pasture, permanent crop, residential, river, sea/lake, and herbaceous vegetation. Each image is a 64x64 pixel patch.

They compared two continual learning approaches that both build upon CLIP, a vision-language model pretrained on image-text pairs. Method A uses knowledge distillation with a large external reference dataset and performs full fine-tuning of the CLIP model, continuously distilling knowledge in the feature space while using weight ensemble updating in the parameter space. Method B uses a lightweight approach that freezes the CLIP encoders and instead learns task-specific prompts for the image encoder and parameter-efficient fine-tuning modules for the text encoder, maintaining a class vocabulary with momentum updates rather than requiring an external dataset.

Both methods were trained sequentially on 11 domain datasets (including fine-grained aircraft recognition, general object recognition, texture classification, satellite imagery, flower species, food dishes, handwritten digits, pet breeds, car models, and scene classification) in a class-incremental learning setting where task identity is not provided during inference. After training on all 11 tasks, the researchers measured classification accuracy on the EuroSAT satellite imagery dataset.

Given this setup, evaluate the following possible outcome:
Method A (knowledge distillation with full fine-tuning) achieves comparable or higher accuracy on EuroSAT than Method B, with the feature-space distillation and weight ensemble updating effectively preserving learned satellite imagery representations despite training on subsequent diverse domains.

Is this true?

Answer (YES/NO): YES